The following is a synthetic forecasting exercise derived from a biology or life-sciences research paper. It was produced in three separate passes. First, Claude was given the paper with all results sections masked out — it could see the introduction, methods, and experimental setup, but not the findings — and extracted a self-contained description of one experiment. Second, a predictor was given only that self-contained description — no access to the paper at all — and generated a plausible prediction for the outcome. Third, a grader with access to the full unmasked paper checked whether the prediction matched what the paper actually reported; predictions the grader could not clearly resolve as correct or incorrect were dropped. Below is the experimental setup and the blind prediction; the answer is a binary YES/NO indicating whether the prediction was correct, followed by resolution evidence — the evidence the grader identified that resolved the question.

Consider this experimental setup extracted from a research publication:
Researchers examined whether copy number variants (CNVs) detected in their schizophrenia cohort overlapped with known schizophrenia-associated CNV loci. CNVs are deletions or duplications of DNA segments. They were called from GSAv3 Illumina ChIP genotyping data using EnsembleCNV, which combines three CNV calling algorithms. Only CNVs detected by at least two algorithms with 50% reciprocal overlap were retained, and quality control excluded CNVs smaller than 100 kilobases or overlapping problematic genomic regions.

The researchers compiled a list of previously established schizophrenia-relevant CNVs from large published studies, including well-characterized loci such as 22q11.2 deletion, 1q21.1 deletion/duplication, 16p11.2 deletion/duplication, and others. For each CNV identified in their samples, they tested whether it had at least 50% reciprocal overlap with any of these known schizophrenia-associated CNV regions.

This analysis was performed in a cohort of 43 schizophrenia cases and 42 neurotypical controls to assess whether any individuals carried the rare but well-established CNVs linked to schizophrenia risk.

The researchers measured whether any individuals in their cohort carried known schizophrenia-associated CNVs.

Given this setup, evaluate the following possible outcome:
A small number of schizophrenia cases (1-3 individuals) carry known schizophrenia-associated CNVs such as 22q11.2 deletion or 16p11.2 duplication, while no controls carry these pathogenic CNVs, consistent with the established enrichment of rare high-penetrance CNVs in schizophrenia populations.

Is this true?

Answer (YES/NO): NO